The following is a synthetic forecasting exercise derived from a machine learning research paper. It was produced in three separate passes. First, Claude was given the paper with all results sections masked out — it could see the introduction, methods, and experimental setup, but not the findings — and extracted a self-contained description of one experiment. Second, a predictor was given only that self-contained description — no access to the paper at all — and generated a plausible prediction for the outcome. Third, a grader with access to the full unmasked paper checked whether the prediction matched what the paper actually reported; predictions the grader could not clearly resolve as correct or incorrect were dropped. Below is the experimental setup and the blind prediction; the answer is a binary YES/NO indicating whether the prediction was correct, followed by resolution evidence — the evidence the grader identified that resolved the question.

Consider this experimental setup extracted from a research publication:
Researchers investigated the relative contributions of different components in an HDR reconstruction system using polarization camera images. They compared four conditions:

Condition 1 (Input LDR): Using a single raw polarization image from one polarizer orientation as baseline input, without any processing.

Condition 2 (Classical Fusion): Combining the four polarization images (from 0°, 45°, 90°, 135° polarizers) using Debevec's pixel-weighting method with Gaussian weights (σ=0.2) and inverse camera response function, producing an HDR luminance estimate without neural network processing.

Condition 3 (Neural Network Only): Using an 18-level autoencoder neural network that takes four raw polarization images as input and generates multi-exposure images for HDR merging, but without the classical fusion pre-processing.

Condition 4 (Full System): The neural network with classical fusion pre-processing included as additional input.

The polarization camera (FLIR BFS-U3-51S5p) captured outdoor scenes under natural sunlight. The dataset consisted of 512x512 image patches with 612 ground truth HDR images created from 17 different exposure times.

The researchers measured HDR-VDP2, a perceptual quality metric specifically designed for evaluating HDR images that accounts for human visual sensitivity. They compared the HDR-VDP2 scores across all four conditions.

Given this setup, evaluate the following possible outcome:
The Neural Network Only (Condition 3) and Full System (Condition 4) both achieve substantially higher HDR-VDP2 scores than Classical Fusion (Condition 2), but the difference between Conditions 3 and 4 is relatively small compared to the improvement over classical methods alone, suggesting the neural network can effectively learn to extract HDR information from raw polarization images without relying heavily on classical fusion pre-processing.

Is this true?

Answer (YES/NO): NO